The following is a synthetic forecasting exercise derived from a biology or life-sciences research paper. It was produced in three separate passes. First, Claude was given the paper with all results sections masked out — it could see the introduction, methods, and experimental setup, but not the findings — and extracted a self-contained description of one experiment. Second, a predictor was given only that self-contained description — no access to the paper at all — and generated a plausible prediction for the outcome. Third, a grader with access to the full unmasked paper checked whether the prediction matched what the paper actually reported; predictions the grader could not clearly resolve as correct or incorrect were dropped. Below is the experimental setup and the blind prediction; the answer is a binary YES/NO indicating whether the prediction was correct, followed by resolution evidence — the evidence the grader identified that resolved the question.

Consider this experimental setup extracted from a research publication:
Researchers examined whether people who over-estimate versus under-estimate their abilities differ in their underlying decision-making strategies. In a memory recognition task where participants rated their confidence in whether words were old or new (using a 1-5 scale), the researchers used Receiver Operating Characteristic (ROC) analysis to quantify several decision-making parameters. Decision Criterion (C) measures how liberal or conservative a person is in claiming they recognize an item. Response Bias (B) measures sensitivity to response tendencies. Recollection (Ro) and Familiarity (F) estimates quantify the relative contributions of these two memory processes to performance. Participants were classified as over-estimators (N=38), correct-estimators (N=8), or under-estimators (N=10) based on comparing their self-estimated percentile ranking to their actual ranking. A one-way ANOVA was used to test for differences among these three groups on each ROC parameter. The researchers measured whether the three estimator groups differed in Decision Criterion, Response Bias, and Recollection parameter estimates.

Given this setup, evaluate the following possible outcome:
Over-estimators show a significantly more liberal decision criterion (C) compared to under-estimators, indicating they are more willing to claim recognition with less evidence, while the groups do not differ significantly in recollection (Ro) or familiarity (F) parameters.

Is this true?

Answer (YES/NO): NO